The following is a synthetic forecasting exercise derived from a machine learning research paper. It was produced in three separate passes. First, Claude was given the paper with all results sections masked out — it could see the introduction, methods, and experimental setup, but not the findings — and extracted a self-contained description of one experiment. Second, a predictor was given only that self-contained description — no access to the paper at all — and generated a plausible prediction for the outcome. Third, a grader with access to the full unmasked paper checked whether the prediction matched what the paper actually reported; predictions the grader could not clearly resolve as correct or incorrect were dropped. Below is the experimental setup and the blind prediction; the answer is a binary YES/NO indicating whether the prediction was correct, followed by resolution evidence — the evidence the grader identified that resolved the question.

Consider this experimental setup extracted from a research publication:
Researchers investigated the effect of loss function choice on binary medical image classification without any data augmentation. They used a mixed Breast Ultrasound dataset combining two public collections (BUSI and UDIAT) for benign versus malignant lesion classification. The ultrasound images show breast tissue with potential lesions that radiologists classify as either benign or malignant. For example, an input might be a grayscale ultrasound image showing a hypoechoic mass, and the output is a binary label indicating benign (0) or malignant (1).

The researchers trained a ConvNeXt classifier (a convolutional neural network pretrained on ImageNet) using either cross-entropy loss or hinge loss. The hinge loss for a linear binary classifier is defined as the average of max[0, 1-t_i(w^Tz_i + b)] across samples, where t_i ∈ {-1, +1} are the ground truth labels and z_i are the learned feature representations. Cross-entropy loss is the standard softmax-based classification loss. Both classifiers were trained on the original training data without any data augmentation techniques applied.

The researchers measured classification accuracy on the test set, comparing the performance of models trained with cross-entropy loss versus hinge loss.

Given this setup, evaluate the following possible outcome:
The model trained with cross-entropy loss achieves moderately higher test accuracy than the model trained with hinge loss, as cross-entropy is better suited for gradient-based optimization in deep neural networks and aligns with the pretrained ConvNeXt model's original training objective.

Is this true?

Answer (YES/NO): NO